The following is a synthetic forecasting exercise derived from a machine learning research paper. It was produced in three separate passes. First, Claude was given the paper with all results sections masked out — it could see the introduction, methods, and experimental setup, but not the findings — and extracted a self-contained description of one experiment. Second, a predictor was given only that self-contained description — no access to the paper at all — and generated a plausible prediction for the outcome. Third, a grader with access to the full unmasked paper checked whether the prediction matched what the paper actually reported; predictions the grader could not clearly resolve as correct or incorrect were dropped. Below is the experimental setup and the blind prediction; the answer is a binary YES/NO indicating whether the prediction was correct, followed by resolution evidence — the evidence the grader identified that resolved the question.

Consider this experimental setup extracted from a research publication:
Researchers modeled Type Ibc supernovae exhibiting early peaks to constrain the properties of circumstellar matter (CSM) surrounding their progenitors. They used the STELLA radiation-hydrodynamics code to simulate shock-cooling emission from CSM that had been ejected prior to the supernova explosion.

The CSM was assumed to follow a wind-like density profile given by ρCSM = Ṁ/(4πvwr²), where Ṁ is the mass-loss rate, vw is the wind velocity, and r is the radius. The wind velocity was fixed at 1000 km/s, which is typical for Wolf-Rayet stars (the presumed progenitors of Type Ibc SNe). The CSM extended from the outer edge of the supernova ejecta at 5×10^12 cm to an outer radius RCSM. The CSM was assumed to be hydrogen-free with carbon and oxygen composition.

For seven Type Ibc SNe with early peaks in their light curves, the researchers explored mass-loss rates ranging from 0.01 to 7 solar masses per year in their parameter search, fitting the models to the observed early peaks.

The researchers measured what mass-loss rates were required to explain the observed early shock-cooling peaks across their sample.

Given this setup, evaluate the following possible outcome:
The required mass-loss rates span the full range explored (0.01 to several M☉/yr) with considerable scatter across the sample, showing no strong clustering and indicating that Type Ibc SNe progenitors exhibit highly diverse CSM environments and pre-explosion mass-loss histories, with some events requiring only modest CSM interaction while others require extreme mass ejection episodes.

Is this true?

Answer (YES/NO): NO